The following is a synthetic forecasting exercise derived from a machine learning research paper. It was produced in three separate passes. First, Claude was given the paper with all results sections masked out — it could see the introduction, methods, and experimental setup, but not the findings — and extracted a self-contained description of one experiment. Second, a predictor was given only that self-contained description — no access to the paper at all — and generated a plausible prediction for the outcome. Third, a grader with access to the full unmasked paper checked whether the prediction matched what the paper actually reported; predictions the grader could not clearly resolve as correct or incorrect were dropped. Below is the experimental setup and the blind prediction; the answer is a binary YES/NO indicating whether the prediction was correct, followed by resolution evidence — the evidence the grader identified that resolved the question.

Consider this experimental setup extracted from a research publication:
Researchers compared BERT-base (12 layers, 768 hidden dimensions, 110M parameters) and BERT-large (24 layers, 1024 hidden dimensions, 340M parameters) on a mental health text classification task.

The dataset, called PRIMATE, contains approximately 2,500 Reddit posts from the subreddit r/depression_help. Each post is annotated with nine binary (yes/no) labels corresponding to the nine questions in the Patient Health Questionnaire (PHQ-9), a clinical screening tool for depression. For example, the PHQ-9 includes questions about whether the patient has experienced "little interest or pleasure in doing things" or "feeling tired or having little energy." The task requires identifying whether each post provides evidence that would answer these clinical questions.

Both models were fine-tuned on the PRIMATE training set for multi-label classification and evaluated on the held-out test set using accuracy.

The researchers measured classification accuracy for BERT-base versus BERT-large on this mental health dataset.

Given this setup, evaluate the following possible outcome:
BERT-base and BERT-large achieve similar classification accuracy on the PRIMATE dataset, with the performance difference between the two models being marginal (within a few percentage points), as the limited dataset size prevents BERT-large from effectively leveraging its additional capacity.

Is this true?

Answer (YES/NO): NO